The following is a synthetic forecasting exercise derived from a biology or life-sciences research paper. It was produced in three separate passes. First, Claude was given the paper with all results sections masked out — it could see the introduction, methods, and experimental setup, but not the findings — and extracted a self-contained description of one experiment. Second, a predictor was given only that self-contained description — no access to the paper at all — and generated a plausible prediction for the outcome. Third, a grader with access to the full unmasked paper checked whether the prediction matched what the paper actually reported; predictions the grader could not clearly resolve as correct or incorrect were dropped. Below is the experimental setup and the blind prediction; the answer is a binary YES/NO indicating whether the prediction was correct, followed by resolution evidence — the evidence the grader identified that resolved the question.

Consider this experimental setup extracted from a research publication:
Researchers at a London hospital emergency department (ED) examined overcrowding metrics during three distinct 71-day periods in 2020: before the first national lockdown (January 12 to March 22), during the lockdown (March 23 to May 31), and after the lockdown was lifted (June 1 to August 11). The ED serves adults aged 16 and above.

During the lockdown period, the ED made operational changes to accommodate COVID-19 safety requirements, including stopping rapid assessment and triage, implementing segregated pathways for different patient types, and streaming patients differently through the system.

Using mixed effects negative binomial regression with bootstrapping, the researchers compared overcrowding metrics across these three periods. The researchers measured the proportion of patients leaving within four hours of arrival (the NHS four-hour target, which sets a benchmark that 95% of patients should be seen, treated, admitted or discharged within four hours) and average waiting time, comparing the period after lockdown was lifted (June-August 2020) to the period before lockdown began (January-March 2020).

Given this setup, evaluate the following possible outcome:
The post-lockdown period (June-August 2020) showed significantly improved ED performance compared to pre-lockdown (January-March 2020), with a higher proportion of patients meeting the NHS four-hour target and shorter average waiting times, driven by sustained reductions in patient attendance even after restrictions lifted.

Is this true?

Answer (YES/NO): YES